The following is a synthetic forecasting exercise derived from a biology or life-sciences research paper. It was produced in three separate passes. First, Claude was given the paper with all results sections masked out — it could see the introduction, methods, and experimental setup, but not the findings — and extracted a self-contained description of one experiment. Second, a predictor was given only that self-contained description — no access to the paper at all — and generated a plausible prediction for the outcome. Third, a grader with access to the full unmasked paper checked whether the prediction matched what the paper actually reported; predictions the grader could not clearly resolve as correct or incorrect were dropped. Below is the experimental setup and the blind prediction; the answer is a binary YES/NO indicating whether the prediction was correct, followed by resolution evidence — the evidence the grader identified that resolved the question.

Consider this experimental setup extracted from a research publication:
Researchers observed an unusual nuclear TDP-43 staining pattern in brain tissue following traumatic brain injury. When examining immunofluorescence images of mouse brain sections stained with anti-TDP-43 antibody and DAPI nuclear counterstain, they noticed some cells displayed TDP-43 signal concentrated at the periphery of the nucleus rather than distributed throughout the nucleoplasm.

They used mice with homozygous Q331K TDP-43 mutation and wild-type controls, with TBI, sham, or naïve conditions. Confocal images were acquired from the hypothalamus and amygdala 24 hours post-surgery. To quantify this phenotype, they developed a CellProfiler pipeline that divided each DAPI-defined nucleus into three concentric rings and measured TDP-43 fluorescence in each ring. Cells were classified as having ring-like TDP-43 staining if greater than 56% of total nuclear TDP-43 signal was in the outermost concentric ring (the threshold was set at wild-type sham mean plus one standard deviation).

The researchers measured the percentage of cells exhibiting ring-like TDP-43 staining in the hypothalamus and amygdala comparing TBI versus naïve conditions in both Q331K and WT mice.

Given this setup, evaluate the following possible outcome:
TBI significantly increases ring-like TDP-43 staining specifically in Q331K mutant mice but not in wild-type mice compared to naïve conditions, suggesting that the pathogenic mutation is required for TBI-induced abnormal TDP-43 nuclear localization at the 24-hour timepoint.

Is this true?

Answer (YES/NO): NO